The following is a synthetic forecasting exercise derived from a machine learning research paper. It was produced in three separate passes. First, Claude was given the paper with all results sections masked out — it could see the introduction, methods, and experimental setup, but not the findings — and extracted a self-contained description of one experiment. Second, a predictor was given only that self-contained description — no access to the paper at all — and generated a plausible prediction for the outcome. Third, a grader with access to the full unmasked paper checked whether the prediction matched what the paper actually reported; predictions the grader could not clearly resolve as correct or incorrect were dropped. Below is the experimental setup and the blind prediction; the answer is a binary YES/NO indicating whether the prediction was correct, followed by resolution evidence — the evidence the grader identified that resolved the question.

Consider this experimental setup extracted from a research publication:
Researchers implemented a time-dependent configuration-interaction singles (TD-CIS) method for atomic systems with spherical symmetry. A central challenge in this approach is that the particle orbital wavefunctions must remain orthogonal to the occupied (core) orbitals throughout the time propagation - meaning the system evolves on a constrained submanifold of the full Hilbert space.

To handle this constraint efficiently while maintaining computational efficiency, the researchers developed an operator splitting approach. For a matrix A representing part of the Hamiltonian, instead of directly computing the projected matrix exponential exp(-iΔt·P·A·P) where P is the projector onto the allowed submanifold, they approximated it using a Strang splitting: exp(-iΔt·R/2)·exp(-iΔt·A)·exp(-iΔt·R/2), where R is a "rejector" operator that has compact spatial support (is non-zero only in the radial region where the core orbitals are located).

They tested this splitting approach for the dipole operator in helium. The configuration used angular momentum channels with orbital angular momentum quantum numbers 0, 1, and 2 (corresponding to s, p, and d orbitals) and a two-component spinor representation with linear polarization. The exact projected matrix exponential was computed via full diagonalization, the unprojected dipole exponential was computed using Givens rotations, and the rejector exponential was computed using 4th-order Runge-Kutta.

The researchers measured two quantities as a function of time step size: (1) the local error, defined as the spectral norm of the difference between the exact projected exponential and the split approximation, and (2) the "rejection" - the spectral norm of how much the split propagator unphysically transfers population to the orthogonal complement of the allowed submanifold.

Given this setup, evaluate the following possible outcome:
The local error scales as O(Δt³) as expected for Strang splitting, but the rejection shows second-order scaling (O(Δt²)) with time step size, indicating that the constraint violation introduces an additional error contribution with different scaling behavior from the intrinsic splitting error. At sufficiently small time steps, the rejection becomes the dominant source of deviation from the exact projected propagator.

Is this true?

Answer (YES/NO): NO